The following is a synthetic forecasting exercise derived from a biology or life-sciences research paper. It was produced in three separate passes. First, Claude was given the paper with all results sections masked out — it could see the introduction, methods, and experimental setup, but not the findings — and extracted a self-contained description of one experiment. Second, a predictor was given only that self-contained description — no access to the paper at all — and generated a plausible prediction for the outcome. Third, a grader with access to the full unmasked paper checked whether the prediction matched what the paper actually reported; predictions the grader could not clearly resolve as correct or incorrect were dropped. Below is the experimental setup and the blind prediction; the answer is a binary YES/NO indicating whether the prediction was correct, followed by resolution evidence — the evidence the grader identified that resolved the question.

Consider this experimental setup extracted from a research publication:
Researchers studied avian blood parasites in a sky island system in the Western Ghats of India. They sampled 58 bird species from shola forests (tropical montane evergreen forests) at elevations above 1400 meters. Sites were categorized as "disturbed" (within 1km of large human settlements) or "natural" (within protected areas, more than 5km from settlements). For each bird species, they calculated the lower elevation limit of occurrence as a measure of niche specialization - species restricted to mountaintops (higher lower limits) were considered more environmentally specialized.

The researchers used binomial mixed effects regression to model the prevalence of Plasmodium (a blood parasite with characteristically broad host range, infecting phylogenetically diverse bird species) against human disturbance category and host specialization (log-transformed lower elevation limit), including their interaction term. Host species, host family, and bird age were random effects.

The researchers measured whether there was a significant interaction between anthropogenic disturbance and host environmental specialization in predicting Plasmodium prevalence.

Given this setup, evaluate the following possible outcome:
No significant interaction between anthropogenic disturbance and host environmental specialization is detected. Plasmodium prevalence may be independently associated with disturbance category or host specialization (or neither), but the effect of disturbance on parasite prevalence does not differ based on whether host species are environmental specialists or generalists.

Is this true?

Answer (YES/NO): YES